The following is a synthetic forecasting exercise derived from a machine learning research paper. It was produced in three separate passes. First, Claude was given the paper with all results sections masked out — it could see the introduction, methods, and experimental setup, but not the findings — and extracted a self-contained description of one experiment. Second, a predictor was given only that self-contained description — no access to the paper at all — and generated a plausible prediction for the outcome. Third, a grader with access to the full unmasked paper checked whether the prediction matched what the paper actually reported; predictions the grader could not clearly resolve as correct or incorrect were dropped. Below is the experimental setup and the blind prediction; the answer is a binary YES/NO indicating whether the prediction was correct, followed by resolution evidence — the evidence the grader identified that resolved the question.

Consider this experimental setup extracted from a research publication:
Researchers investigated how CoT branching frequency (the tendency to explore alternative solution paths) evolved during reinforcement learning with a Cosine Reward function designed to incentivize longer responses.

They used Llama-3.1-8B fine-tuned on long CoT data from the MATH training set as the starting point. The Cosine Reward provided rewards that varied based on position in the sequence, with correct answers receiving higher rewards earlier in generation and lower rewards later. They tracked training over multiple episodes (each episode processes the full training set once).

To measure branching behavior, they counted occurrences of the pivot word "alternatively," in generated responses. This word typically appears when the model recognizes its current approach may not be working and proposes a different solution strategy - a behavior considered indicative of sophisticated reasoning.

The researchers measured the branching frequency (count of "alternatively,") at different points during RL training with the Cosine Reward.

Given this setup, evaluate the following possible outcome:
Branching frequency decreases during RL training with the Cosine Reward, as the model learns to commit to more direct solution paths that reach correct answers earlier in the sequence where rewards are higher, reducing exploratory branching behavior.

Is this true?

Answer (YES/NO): NO